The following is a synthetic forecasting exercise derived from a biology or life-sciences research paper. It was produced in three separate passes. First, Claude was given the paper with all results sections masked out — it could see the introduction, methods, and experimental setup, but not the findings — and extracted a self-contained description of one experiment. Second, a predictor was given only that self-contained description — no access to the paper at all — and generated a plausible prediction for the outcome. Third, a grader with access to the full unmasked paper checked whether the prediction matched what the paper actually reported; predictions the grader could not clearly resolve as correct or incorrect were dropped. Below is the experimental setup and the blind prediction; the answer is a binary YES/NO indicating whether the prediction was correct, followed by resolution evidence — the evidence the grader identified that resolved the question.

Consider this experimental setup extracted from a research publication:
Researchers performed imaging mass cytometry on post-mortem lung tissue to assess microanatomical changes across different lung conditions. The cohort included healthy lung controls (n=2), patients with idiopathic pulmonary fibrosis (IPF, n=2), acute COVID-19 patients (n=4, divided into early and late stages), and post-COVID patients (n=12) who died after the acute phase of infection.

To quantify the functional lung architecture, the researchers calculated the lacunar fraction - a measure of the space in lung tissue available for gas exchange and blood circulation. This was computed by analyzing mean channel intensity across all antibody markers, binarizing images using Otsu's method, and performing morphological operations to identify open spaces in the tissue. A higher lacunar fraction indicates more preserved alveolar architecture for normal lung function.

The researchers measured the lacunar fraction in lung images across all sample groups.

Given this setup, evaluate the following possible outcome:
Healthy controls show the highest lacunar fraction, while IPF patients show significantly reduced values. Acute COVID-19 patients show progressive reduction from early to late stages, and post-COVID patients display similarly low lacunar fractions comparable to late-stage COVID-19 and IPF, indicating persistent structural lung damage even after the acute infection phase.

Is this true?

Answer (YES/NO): NO